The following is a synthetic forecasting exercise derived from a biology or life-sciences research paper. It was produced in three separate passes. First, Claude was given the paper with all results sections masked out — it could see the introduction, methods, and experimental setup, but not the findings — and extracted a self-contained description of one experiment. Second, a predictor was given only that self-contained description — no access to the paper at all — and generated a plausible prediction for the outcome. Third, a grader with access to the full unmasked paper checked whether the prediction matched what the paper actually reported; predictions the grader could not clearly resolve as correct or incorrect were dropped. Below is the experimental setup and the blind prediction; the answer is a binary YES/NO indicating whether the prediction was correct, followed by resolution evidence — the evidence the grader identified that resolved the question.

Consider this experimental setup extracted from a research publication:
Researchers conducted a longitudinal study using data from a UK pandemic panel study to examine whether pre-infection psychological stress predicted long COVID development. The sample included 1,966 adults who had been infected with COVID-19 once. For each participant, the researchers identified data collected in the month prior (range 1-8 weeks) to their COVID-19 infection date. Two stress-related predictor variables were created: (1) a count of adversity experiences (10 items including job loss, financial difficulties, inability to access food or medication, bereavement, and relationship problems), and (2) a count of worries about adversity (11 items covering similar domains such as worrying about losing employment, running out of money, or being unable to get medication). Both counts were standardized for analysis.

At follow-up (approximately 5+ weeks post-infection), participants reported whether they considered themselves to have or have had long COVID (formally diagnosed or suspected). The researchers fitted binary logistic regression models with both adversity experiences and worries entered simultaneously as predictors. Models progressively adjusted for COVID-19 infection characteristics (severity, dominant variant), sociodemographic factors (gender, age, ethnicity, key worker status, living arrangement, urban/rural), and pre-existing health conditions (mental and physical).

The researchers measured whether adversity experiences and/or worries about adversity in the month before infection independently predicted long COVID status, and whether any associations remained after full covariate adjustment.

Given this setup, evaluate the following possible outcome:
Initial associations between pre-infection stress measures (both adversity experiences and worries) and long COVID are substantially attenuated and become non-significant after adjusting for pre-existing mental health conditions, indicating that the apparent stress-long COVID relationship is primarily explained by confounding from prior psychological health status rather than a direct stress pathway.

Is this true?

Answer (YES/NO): NO